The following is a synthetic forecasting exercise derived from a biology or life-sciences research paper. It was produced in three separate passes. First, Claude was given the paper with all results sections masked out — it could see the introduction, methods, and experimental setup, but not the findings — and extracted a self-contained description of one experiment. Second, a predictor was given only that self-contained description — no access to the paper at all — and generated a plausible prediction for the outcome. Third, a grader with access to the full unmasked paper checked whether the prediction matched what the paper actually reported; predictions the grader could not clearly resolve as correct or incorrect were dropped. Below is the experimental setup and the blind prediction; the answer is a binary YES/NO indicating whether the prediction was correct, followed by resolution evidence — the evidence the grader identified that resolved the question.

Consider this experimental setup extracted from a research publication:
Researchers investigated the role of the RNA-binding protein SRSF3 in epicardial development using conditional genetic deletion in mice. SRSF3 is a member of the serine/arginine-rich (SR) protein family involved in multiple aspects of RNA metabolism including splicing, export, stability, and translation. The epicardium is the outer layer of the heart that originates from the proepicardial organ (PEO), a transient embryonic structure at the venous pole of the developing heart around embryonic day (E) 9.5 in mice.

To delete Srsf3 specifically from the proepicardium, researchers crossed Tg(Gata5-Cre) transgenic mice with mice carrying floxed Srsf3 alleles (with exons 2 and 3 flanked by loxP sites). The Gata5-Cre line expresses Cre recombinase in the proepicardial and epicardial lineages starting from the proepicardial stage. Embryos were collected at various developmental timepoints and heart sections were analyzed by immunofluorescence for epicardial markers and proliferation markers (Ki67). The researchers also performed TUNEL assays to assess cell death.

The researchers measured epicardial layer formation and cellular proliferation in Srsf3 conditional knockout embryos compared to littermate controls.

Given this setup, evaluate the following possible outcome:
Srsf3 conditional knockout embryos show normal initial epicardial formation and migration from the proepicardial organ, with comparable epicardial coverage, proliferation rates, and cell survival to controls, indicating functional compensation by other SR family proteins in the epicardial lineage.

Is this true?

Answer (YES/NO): NO